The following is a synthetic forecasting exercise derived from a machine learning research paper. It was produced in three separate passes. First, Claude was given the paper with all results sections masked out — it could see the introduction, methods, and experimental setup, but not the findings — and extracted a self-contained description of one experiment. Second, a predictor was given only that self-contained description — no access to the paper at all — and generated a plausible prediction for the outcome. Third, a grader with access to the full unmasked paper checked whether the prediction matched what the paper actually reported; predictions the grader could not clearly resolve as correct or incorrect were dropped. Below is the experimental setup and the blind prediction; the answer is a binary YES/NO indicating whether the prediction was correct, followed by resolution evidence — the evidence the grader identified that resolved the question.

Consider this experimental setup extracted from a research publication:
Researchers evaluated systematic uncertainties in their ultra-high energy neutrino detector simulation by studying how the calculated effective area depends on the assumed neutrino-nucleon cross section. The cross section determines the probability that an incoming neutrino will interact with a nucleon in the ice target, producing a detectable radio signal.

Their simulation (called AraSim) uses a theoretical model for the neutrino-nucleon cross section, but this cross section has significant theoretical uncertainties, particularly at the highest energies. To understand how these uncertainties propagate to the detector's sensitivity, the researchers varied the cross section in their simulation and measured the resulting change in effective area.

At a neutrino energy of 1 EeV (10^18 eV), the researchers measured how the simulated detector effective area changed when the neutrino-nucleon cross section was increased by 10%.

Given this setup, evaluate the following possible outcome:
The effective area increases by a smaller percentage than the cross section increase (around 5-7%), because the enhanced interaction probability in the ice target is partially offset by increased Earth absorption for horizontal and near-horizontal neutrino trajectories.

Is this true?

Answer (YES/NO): NO